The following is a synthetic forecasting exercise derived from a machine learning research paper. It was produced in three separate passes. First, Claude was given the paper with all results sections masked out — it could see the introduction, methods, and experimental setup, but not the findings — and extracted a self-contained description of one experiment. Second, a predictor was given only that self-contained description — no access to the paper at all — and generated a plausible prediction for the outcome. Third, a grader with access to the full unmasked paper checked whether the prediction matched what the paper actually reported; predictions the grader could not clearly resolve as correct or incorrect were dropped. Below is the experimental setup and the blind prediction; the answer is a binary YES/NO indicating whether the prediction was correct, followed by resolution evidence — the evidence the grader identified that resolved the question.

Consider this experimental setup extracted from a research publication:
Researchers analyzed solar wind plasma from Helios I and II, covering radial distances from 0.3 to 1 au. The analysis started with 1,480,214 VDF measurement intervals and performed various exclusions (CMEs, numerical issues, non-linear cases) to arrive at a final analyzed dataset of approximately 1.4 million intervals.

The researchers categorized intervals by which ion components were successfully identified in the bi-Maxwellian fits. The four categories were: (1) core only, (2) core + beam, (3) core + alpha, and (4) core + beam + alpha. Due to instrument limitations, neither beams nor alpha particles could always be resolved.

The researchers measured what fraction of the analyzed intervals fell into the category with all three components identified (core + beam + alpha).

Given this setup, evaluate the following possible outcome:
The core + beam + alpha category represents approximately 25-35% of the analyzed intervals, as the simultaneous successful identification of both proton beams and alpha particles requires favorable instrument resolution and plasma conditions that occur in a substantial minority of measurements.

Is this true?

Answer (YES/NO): NO